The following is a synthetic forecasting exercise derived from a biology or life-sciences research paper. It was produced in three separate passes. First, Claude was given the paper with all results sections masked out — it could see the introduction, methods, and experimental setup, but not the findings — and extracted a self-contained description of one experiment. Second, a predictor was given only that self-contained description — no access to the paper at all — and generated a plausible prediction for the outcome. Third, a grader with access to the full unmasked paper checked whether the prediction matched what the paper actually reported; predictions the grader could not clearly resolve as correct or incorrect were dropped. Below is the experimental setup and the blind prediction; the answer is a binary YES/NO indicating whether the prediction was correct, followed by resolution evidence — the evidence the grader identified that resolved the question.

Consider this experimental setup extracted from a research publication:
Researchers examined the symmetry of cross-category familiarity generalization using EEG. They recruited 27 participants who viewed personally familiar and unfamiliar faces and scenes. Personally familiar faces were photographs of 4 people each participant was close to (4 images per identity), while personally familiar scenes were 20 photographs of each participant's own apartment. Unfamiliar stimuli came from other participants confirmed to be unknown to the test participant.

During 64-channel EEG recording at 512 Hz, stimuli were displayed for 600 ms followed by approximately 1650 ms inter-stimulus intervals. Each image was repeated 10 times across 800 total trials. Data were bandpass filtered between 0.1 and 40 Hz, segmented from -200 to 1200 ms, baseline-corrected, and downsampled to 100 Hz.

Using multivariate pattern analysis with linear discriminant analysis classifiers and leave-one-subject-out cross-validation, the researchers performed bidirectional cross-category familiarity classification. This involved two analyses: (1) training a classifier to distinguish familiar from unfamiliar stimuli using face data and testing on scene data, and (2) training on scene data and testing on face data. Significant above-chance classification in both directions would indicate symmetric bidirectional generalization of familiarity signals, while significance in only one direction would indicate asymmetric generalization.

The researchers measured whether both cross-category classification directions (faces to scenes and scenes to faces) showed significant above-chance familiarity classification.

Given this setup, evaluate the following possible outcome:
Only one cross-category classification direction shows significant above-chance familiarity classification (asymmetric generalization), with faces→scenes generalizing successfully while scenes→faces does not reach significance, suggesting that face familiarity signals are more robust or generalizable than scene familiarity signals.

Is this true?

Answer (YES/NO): NO